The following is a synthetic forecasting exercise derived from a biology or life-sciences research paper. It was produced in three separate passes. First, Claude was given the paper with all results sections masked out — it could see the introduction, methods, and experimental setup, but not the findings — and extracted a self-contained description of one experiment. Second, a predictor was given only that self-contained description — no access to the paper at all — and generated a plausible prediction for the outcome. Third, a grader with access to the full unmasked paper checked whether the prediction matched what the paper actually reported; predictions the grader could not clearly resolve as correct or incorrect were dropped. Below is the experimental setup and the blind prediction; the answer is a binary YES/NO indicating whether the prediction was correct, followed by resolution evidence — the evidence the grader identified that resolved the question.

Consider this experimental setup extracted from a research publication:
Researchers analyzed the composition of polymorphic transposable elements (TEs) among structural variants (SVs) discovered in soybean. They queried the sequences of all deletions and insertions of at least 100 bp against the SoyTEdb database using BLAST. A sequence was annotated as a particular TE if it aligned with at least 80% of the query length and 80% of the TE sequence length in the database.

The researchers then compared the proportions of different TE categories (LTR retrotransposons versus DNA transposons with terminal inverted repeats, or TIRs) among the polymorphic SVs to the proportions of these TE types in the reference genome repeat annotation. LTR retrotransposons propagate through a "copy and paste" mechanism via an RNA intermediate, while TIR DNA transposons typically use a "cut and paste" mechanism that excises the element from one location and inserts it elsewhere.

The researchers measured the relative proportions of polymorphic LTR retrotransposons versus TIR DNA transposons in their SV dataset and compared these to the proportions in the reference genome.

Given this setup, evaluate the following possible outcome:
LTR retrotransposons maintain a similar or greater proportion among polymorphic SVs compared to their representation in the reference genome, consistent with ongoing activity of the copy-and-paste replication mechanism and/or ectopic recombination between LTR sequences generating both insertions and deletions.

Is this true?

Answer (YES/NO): YES